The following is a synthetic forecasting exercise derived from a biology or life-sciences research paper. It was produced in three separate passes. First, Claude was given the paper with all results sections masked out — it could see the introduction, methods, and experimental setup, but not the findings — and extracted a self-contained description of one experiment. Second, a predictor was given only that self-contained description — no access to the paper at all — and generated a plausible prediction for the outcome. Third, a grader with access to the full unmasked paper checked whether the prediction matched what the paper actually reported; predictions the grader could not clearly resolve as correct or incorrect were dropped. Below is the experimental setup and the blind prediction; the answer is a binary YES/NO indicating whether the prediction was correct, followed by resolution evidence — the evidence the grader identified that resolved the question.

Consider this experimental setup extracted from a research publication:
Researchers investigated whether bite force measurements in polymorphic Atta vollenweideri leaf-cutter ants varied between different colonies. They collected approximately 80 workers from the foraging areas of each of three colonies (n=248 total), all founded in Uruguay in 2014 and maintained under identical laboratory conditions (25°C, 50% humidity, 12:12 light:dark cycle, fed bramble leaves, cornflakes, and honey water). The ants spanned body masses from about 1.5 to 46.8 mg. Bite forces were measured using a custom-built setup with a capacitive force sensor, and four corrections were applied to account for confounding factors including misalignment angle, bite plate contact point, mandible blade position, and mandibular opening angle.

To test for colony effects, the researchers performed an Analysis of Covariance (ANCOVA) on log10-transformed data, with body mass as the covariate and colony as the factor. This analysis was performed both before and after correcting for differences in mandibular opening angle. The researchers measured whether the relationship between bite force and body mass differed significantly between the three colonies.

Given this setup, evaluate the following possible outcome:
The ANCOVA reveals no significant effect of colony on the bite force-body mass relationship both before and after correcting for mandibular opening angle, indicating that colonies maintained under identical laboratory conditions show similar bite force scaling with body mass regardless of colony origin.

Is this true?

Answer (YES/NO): YES